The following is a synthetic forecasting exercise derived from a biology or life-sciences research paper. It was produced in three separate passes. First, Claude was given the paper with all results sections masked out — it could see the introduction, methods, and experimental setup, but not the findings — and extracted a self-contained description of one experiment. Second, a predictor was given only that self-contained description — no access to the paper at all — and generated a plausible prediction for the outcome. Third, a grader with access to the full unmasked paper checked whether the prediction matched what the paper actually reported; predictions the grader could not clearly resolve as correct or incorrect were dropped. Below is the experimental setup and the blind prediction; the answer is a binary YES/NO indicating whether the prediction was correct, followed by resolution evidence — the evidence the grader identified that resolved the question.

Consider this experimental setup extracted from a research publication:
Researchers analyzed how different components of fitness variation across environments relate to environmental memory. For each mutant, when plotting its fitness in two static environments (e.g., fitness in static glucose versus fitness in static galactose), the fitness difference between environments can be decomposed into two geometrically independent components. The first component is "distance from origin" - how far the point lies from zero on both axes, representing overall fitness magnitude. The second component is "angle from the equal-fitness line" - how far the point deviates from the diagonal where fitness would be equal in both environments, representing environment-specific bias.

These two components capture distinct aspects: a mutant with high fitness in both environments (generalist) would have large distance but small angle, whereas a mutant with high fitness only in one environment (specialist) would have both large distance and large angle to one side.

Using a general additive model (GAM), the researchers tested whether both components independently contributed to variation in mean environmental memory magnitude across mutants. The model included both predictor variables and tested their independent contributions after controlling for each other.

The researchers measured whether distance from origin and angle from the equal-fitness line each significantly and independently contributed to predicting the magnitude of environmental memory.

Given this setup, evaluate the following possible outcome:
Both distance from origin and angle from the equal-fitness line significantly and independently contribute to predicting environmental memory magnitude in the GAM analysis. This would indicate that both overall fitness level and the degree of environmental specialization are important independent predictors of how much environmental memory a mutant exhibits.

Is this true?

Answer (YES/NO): YES